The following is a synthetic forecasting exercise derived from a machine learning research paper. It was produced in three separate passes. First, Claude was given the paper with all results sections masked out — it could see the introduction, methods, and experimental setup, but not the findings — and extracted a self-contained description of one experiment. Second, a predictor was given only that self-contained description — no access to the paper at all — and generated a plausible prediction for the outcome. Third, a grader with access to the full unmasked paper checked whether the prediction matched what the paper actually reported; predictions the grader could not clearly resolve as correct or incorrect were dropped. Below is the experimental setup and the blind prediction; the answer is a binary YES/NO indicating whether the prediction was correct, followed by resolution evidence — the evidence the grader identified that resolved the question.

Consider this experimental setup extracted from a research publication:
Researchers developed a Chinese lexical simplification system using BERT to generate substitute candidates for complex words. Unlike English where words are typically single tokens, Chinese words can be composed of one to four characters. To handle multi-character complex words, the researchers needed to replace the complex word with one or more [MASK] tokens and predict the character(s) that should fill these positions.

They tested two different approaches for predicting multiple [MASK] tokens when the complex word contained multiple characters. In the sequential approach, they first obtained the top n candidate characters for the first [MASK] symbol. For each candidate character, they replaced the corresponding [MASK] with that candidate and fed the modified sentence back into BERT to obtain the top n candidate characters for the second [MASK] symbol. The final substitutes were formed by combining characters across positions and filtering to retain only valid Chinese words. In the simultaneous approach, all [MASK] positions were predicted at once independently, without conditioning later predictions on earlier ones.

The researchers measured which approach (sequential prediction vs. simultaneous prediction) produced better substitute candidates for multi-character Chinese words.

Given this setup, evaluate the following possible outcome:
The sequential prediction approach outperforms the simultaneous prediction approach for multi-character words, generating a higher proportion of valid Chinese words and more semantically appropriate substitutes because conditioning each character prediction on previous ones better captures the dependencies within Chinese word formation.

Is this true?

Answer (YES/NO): NO